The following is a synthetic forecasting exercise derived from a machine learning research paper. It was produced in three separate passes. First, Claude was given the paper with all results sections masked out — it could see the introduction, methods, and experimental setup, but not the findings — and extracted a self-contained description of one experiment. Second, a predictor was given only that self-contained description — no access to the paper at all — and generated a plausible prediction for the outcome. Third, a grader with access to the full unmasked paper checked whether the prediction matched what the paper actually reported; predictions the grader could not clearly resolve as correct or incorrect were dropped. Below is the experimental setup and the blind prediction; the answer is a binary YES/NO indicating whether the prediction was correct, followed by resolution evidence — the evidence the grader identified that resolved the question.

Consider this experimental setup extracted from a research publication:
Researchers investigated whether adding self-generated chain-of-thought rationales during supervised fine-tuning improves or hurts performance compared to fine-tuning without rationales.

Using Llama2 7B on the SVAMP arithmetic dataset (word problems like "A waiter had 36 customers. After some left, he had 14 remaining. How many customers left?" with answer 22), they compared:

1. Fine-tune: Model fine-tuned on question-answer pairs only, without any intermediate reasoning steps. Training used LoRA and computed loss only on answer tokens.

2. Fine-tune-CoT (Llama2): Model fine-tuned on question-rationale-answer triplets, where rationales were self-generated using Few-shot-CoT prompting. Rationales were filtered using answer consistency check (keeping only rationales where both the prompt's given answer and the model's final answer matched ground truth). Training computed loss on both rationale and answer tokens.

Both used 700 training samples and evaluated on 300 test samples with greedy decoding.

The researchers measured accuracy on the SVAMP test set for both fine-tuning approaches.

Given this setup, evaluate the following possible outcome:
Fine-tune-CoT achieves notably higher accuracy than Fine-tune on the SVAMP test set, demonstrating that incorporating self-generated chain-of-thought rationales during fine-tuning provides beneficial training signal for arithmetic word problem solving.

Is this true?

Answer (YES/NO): NO